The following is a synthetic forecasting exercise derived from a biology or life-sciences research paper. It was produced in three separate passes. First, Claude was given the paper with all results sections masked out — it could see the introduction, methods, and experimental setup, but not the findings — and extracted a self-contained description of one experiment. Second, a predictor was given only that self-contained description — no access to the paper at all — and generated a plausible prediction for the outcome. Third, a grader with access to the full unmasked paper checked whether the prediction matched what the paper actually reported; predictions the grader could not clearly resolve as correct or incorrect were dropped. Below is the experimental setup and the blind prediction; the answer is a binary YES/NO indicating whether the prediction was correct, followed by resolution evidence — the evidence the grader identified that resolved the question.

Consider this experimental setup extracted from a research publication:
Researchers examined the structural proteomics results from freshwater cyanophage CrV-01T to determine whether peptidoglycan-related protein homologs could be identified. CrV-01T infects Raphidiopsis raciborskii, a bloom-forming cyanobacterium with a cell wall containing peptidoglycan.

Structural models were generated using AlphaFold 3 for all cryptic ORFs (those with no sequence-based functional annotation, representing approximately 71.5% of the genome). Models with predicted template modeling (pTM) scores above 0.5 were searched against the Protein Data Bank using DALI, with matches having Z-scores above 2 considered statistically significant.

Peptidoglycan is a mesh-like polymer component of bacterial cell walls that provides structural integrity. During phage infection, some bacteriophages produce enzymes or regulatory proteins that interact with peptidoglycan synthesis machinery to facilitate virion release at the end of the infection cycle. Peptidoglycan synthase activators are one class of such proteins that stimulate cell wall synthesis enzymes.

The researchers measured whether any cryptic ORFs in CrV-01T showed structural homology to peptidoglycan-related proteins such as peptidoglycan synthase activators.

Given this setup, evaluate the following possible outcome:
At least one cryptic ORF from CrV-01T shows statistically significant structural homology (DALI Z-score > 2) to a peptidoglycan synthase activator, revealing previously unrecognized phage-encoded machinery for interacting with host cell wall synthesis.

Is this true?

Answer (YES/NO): YES